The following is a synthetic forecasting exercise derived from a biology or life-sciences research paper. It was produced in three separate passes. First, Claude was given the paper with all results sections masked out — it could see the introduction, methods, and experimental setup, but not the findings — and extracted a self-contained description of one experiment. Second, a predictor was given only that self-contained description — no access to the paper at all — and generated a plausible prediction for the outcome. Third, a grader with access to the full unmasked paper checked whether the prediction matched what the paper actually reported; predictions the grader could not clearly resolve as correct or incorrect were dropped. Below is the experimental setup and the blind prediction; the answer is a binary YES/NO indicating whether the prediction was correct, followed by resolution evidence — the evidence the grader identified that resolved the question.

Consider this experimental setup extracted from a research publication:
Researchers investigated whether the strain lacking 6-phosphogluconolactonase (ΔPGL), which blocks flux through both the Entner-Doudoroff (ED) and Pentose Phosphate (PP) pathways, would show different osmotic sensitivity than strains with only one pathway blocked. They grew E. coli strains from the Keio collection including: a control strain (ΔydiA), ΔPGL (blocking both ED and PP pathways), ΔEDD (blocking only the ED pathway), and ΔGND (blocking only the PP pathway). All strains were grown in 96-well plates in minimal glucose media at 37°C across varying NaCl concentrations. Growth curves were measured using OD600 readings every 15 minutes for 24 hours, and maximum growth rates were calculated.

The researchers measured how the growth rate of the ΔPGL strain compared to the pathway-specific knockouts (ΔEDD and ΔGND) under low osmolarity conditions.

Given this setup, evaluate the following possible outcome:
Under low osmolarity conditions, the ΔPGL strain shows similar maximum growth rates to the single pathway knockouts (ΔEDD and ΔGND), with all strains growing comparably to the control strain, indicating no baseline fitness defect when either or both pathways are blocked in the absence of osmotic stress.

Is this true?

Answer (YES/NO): NO